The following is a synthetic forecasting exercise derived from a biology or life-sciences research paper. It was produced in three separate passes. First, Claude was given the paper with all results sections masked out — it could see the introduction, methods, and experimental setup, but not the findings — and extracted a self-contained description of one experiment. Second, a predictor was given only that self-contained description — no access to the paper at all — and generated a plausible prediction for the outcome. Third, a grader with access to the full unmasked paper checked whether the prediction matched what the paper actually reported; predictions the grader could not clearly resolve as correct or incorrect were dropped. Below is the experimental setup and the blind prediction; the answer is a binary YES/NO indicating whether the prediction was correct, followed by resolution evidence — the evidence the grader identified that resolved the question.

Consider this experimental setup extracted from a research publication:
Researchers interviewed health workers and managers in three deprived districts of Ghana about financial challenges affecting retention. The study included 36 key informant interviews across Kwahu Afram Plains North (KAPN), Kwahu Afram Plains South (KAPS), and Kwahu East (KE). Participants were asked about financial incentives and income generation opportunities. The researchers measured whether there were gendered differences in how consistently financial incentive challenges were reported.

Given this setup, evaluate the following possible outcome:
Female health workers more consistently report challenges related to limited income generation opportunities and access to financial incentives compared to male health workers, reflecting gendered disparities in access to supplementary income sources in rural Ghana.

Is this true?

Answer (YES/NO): YES